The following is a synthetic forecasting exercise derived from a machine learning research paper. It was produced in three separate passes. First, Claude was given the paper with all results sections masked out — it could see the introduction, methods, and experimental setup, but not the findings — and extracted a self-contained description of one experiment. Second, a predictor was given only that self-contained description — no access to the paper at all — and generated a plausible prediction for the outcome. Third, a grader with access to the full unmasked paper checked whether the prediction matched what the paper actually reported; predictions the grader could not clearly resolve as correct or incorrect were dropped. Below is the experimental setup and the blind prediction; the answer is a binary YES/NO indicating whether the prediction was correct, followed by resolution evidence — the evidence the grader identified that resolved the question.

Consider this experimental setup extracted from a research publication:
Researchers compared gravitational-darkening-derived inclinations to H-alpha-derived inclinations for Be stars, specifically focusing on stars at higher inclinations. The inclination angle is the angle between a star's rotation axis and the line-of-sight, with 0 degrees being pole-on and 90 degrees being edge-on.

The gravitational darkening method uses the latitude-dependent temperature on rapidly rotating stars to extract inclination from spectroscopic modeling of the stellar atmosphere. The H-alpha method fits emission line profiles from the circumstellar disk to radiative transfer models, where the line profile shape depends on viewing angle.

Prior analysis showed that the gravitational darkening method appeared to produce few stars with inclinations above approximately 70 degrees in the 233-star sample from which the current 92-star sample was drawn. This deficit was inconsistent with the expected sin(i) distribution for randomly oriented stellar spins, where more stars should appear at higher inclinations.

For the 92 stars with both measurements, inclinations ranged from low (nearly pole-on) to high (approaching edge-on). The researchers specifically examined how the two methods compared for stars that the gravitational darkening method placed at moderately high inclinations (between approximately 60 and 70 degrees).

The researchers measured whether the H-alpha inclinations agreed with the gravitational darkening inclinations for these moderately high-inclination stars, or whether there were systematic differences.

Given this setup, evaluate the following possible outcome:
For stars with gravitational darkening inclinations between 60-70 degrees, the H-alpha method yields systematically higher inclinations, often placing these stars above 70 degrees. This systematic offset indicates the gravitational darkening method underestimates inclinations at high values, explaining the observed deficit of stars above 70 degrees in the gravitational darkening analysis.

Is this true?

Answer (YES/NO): YES